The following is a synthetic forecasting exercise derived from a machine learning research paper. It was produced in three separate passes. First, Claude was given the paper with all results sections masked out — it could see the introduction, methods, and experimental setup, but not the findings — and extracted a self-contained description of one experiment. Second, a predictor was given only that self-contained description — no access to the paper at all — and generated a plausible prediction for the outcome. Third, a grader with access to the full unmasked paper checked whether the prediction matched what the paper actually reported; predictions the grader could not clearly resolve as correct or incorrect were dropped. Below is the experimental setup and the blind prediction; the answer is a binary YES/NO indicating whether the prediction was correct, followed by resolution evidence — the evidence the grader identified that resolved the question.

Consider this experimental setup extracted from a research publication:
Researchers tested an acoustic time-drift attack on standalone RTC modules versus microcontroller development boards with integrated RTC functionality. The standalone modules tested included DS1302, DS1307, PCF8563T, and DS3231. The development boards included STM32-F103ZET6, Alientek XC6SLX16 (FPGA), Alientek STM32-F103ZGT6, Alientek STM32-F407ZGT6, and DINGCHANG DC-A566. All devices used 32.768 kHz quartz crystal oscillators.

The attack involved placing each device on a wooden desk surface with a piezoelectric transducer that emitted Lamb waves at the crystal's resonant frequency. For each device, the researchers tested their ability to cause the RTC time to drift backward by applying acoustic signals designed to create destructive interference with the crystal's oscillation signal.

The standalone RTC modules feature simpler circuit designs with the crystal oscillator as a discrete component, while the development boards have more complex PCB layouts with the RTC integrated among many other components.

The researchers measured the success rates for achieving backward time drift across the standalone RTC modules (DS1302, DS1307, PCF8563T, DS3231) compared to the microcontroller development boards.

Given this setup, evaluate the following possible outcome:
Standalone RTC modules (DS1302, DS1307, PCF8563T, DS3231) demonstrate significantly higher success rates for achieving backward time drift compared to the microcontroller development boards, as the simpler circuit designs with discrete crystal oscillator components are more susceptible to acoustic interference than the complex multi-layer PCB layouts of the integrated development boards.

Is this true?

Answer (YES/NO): NO